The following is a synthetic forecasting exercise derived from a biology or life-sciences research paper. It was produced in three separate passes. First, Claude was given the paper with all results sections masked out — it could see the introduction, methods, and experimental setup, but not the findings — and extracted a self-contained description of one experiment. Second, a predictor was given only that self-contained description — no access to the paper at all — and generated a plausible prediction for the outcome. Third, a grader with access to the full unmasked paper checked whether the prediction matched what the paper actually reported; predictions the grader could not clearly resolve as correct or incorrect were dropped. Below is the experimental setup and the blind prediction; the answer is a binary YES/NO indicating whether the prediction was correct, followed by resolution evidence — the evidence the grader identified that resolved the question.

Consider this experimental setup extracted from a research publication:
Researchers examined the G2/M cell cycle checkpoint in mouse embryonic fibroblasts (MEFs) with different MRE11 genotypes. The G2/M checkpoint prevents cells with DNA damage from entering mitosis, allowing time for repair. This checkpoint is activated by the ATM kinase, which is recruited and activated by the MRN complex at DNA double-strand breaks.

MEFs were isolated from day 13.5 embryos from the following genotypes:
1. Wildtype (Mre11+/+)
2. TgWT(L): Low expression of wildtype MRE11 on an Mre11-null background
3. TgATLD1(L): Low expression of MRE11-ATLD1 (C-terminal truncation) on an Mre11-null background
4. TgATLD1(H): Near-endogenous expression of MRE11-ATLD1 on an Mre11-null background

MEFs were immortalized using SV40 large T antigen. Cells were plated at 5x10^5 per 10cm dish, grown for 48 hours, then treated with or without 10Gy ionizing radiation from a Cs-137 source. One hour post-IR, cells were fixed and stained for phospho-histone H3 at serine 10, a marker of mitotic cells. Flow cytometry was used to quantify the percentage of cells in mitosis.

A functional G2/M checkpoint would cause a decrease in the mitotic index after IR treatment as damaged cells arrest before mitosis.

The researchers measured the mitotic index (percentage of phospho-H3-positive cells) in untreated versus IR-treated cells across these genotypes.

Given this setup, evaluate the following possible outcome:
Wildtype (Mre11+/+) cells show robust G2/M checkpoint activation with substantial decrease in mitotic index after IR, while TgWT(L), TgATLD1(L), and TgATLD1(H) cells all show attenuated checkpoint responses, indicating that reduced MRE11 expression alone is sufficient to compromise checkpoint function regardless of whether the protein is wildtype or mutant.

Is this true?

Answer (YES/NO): NO